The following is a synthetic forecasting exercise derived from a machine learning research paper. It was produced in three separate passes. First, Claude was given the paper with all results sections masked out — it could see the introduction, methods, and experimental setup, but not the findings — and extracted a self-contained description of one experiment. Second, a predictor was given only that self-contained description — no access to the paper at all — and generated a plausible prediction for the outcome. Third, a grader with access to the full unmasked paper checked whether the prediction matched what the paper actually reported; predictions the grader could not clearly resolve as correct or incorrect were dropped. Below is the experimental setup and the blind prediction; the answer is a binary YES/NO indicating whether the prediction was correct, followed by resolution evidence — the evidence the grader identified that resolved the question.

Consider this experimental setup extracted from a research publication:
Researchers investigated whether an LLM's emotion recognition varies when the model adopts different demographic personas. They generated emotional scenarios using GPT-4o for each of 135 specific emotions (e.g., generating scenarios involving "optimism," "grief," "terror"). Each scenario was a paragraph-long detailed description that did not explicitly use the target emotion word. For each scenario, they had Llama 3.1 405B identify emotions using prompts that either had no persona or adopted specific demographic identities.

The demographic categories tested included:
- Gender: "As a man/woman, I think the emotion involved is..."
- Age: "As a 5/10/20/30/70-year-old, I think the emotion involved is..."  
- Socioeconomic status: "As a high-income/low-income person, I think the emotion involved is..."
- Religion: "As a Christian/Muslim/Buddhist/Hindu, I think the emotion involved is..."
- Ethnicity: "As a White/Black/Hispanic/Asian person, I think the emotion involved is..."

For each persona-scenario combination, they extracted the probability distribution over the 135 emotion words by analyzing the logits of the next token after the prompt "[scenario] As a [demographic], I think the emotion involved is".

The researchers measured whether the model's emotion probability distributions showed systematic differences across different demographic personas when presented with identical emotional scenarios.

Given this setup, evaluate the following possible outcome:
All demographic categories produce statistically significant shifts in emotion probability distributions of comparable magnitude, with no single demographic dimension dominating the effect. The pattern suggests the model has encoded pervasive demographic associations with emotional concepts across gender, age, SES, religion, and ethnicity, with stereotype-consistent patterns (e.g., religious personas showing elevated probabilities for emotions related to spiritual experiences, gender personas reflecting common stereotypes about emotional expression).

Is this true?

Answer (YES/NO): NO